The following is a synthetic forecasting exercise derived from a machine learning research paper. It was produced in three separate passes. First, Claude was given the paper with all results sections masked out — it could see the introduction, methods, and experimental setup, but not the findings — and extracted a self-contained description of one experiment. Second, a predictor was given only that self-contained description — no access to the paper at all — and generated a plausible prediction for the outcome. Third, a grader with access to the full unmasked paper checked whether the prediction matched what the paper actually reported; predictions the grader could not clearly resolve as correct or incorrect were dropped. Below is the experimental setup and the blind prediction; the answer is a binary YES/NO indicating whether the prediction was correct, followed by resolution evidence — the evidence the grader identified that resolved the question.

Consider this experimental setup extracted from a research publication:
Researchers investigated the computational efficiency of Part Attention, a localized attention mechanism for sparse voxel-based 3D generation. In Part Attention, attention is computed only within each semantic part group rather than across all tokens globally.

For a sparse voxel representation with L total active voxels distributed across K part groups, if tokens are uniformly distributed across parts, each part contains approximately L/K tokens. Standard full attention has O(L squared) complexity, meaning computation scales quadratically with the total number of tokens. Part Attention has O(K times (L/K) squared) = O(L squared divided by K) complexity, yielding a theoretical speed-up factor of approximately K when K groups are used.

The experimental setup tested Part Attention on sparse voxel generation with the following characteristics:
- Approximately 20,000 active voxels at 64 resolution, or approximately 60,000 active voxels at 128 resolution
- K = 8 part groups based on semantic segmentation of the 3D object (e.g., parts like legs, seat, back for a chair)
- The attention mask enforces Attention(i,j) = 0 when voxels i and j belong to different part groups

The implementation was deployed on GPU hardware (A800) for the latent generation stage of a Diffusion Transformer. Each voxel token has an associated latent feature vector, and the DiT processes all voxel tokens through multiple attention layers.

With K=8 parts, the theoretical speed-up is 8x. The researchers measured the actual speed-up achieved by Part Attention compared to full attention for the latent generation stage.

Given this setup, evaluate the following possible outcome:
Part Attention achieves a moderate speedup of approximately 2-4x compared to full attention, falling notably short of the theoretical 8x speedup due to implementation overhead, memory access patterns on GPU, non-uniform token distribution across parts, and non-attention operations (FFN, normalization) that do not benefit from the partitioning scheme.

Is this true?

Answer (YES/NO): NO